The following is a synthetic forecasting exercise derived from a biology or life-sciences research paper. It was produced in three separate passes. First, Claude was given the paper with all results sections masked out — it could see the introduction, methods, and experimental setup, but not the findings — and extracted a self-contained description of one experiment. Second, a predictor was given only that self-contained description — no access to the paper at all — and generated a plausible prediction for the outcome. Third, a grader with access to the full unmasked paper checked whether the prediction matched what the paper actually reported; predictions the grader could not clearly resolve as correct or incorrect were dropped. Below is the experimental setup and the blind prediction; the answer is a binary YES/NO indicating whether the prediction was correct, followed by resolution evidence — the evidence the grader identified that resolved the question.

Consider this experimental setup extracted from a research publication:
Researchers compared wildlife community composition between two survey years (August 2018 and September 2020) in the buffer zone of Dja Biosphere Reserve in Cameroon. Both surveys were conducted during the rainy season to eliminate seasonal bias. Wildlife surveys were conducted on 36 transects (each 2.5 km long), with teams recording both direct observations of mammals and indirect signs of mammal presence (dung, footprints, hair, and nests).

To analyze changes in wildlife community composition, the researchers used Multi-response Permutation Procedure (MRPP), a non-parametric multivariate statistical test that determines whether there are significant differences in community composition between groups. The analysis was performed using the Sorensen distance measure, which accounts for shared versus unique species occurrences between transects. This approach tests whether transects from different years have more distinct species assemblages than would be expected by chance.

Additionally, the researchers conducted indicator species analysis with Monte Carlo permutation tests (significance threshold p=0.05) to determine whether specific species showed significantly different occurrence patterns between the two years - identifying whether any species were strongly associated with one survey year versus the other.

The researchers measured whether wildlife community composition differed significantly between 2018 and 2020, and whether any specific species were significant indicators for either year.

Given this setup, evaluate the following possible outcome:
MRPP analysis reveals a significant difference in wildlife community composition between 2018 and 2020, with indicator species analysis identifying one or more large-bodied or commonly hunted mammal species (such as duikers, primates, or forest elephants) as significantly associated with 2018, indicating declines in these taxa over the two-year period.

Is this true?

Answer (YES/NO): YES